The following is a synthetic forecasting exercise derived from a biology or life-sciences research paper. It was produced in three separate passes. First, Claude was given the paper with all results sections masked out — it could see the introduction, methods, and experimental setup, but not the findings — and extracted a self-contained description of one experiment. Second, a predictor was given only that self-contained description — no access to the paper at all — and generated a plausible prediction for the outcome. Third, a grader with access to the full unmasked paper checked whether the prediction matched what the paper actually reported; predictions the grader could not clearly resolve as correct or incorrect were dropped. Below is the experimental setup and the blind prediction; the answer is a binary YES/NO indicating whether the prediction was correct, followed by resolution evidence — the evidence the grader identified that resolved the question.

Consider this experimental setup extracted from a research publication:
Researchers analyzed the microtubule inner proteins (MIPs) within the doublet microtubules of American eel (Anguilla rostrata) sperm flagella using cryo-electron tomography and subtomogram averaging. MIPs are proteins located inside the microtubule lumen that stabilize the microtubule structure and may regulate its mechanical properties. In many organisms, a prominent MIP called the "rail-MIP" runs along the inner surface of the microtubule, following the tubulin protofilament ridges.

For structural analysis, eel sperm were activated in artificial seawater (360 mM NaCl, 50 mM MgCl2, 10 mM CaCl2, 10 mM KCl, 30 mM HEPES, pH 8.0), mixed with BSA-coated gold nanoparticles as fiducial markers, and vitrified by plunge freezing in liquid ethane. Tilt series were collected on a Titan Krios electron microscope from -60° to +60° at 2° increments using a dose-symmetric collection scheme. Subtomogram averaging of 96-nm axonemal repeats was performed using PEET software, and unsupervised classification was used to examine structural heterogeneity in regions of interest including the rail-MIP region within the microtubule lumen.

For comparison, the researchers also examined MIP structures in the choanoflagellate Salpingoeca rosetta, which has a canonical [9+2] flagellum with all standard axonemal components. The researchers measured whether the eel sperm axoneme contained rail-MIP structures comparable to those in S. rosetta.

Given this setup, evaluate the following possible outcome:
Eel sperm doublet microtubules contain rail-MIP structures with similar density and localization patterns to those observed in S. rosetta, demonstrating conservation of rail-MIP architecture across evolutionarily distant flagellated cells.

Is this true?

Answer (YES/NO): YES